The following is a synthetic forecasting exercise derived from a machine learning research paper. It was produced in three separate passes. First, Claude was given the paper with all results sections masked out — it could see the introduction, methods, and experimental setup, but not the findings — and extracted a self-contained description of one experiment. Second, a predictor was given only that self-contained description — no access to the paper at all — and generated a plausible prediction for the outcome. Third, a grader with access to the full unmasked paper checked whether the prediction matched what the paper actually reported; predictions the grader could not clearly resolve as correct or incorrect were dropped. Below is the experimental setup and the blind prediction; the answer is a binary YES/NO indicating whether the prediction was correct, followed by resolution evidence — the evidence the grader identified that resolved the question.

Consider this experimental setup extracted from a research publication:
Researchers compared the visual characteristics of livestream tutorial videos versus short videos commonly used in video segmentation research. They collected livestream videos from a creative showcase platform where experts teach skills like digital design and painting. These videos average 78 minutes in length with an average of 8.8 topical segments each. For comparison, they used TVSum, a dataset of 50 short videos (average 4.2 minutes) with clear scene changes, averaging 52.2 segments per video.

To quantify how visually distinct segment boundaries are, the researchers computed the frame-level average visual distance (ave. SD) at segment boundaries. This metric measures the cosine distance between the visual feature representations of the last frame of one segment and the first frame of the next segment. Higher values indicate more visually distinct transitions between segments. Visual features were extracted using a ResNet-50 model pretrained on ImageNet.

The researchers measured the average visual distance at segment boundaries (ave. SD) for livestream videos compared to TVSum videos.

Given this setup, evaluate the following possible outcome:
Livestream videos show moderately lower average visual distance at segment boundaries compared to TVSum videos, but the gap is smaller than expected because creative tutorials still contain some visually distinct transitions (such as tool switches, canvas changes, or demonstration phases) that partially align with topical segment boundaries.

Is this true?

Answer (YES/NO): NO